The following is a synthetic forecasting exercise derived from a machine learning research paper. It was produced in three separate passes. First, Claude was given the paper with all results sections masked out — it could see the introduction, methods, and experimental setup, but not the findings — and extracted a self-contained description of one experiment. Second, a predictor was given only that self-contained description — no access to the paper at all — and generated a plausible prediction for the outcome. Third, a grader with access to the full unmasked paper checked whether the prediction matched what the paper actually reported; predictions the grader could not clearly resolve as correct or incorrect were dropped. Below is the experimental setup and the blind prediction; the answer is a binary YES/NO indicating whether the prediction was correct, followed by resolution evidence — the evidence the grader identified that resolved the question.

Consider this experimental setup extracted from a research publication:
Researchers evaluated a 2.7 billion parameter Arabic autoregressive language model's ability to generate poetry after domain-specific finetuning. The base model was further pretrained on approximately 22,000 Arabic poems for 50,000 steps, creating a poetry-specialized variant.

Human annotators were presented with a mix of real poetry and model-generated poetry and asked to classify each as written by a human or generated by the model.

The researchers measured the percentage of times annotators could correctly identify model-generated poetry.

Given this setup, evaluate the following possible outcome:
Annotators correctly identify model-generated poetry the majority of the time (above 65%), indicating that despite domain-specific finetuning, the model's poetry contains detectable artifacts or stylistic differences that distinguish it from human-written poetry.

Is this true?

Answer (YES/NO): NO